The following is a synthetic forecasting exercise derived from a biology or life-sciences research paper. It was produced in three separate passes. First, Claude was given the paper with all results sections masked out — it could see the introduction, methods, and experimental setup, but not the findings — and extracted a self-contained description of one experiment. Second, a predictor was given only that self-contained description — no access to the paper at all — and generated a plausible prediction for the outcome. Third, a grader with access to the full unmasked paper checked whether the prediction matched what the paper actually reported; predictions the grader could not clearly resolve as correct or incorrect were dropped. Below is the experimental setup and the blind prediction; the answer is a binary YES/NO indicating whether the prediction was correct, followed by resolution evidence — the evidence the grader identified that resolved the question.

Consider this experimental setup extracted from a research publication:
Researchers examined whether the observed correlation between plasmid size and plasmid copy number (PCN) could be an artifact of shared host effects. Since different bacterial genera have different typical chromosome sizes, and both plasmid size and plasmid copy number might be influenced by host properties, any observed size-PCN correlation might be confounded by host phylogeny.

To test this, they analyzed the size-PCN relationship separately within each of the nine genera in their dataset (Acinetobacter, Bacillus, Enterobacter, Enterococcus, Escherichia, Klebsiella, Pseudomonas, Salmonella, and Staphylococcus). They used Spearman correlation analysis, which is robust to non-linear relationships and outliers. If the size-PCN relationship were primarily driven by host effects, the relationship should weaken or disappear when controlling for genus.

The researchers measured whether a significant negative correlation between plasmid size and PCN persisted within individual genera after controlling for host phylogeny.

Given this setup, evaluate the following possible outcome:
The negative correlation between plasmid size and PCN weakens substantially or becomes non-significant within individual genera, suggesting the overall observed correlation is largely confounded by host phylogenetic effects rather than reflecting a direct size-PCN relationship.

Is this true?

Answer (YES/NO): NO